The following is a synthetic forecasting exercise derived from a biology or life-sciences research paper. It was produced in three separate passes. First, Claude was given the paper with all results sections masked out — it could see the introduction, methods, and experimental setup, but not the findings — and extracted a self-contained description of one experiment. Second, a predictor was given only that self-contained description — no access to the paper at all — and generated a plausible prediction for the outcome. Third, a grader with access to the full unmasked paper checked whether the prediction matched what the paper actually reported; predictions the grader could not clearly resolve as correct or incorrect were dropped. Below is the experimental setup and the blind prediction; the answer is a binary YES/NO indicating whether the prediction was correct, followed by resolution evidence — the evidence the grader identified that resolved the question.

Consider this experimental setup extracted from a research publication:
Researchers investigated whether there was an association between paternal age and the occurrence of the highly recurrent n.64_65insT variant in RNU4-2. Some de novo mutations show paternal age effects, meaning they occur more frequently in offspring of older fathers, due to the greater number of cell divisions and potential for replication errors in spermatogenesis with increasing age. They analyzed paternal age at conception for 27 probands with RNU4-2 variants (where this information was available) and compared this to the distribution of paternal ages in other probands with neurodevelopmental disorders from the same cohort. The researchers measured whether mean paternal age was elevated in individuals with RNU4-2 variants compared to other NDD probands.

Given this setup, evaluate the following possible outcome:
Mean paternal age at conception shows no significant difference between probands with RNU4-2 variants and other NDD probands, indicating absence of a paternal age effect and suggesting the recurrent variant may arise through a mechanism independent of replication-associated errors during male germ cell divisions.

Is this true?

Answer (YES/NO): YES